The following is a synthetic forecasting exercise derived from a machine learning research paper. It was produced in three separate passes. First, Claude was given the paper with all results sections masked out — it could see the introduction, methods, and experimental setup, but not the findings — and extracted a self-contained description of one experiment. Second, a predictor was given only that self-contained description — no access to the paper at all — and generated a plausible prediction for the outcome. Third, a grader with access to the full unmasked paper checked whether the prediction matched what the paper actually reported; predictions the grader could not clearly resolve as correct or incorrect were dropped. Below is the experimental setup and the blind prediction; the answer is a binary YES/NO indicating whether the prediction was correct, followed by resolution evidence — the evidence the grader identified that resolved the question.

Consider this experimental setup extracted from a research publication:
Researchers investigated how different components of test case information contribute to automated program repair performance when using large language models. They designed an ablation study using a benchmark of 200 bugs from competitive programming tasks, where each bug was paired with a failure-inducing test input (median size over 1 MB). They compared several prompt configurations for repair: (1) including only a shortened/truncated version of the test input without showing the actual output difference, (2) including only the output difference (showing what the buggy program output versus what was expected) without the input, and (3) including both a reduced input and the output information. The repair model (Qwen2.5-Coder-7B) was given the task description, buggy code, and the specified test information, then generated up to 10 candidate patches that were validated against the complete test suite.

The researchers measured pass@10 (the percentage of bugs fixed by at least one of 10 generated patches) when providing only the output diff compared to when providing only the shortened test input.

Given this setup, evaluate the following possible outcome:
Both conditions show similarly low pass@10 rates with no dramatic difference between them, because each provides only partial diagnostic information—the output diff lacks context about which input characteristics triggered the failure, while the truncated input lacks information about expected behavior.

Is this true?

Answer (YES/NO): NO